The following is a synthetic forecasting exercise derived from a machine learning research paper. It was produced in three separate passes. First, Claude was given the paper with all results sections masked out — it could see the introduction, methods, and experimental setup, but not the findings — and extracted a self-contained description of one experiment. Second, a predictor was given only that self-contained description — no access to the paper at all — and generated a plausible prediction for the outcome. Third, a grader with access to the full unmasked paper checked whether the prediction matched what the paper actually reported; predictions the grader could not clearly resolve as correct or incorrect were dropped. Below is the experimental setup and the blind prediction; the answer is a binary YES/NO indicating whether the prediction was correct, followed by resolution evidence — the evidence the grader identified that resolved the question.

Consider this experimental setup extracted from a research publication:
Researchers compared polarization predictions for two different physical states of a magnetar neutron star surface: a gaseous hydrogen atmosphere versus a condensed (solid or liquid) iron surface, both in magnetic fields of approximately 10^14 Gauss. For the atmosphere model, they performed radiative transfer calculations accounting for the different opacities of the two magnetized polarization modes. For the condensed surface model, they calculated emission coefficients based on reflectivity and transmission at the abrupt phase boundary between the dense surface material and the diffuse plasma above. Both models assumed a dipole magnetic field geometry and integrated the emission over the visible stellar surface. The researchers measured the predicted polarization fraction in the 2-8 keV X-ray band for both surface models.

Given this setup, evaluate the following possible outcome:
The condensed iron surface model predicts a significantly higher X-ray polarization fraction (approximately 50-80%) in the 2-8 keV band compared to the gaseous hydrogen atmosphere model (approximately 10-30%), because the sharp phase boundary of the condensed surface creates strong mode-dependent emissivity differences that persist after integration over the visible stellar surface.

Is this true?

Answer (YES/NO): NO